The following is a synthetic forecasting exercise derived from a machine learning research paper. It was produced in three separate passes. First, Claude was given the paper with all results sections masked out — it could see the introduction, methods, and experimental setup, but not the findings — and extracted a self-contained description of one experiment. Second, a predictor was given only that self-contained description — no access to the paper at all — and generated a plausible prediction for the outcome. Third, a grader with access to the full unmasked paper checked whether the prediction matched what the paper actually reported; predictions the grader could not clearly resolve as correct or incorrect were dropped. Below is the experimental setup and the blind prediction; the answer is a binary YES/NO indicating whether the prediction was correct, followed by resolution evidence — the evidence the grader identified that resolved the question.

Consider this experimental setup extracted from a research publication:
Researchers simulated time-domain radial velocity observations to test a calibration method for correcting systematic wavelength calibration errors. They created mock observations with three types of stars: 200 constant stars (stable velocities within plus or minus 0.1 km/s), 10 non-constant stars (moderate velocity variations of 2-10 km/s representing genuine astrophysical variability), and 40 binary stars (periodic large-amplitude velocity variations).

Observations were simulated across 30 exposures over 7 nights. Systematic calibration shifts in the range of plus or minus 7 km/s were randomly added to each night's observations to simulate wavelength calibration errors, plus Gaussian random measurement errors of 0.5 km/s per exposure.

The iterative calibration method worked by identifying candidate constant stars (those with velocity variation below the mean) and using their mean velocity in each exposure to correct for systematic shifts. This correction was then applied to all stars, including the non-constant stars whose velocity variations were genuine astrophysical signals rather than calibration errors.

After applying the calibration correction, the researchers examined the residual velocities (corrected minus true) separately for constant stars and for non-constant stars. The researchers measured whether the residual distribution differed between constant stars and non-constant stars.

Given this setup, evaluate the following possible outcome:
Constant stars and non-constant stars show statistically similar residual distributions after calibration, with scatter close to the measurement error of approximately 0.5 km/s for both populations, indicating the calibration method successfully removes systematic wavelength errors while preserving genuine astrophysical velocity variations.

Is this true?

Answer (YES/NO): NO